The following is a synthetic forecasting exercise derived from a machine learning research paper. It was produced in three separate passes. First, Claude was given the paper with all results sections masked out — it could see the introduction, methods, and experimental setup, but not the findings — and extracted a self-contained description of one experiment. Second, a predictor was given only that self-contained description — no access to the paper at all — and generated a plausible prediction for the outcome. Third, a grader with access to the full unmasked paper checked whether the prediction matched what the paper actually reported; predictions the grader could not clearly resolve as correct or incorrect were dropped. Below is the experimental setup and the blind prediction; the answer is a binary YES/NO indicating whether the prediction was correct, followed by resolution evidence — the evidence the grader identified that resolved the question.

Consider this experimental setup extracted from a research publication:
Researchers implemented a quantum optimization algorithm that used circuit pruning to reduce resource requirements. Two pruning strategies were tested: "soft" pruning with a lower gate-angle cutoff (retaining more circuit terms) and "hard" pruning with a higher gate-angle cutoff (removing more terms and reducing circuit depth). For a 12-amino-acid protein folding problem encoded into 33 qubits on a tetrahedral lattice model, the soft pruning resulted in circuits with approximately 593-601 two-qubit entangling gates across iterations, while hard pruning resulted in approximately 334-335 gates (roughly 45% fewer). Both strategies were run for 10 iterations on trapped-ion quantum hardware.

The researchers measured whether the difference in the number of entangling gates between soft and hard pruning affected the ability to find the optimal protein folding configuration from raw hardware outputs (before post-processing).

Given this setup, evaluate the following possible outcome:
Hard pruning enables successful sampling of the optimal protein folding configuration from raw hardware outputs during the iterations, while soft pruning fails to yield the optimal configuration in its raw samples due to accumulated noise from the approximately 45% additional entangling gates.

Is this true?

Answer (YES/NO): NO